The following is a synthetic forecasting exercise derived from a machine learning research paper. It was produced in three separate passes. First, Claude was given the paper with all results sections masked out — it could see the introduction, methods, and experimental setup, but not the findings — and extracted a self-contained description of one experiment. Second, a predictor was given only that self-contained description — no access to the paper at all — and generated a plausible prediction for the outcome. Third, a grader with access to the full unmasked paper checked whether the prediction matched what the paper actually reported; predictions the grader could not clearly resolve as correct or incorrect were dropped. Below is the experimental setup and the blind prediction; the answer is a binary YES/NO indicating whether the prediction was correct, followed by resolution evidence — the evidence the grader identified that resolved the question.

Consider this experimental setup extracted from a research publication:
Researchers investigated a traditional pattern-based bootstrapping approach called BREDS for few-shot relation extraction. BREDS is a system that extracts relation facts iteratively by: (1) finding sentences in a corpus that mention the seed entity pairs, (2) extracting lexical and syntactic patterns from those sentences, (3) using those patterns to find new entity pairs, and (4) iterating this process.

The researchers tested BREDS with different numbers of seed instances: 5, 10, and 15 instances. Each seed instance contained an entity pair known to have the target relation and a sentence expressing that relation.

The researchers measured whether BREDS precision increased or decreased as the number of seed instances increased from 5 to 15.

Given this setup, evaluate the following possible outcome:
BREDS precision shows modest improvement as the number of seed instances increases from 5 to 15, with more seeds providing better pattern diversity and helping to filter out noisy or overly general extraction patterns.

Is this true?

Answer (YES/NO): NO